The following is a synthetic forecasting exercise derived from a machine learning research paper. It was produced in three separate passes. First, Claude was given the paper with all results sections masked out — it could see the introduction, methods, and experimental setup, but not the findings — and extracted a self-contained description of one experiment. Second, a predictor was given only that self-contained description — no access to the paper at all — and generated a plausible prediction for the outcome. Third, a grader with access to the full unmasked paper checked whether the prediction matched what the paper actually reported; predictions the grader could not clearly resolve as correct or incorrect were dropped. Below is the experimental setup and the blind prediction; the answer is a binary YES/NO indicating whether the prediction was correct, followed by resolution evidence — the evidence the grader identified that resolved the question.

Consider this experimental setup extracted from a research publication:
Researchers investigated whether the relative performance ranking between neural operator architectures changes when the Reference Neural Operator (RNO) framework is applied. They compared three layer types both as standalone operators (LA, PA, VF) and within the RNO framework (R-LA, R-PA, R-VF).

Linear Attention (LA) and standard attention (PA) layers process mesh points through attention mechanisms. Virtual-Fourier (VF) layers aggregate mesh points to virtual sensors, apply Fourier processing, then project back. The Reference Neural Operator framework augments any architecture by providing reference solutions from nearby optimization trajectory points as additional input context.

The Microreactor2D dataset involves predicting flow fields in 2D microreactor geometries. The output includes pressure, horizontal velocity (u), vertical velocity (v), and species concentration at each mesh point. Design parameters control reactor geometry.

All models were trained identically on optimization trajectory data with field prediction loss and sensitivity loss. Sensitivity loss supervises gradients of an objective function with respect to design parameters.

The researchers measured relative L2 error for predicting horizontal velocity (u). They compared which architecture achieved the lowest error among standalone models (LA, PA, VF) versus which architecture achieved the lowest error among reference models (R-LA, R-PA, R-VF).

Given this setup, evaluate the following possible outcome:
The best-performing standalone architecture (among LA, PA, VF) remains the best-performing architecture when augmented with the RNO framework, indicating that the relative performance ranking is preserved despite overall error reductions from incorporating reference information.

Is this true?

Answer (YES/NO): NO